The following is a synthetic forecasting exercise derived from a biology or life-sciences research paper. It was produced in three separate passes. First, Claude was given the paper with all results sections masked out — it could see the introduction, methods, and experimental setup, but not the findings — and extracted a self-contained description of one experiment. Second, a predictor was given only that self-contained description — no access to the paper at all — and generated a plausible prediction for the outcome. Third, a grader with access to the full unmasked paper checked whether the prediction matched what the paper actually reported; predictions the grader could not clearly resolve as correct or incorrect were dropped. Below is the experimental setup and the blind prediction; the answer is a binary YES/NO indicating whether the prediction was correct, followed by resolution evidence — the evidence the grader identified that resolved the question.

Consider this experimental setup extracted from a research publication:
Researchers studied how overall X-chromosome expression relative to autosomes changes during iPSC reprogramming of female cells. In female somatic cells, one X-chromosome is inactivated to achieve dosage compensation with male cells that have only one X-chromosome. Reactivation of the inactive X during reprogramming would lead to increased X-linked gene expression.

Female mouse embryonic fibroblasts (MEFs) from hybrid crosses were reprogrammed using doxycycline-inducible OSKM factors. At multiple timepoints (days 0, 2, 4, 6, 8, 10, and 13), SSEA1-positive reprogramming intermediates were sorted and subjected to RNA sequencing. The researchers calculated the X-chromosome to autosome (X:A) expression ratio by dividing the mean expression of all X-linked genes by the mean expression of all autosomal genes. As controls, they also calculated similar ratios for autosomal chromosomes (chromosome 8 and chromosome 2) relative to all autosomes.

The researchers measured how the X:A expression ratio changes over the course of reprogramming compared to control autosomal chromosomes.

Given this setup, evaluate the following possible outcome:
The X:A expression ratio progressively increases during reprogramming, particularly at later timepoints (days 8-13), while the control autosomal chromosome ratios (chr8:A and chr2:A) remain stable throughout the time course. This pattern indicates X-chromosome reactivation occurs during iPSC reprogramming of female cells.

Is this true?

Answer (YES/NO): YES